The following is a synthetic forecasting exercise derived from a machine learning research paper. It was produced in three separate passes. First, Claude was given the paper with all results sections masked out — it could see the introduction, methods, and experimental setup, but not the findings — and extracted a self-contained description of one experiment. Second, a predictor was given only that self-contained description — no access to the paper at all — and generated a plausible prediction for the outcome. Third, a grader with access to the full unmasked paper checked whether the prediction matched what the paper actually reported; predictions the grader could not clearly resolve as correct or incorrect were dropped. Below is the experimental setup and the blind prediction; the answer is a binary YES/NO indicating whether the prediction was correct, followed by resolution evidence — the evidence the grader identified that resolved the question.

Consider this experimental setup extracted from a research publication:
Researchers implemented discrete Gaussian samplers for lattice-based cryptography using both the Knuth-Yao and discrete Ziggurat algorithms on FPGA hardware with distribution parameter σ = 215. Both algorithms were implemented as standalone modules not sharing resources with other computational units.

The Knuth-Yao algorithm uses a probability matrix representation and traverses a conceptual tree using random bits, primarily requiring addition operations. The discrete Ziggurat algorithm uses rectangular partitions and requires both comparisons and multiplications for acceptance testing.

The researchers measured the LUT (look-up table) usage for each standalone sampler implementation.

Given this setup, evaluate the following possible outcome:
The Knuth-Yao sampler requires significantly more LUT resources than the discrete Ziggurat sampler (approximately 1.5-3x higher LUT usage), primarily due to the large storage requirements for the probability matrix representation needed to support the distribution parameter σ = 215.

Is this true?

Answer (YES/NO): NO